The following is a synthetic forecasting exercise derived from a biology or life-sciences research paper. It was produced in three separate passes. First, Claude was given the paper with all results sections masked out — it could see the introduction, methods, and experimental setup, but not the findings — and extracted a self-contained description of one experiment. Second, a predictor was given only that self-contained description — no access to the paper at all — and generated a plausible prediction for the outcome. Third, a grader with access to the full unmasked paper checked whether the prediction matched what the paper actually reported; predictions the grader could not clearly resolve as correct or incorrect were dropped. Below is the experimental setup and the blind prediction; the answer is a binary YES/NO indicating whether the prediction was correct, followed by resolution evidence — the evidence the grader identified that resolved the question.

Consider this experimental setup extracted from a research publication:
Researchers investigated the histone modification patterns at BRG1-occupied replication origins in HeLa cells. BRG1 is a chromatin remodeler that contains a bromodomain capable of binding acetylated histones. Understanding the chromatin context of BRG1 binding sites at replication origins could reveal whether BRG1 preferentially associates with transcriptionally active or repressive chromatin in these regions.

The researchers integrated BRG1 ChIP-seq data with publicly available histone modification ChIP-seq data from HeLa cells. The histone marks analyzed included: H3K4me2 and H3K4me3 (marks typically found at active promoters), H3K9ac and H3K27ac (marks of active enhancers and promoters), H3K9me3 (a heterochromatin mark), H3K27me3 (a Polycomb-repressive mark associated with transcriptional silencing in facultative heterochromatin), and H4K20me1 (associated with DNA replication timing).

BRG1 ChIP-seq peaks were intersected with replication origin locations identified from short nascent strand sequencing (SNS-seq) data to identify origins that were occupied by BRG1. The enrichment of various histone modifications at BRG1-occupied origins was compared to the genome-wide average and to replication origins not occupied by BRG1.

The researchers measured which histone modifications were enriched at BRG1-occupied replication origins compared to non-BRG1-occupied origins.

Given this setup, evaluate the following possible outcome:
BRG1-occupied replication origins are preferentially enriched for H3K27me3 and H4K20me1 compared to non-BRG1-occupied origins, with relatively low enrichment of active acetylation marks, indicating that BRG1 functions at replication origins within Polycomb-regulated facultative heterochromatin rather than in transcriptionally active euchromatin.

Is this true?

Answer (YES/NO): NO